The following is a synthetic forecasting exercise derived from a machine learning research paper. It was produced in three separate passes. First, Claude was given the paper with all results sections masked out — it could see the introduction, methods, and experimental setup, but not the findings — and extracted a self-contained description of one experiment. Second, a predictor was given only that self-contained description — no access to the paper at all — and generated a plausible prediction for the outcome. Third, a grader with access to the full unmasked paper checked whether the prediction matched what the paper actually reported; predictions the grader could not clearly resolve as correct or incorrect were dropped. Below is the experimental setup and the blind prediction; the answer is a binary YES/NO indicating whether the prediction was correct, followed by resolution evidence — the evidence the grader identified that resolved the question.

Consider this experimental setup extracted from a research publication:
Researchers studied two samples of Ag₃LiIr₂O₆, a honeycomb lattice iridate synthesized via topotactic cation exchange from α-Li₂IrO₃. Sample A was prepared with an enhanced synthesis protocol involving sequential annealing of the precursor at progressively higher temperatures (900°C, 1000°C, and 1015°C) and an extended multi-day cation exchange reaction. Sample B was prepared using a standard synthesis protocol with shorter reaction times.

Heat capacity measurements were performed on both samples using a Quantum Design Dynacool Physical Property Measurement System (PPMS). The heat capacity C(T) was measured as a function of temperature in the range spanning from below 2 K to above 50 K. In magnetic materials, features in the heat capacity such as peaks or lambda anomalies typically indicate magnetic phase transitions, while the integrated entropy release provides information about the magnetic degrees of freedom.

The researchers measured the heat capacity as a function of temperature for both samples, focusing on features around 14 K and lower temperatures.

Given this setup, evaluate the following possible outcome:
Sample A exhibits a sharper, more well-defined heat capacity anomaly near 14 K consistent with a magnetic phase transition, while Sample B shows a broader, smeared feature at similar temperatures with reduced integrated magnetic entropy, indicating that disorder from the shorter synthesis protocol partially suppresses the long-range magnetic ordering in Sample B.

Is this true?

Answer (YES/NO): NO